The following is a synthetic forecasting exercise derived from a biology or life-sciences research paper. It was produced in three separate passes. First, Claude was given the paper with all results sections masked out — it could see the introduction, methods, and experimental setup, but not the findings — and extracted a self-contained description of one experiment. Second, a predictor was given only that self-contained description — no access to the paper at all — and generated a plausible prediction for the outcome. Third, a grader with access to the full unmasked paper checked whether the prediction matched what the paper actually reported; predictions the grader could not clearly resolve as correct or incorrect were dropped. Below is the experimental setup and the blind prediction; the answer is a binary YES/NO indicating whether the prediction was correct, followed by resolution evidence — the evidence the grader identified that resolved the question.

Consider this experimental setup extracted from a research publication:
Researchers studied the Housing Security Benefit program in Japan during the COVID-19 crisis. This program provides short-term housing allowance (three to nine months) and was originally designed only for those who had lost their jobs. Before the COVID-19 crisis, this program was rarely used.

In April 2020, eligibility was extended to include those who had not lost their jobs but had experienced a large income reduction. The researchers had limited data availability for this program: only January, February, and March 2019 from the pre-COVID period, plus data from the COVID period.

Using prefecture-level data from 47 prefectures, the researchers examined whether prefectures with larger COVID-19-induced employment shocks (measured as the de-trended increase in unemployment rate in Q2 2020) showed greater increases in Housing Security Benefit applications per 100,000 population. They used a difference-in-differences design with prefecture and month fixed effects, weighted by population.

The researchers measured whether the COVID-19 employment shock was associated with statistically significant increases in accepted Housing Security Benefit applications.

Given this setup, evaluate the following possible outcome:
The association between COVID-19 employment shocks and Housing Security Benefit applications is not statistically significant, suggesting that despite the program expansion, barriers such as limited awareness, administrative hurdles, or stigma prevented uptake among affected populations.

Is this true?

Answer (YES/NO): NO